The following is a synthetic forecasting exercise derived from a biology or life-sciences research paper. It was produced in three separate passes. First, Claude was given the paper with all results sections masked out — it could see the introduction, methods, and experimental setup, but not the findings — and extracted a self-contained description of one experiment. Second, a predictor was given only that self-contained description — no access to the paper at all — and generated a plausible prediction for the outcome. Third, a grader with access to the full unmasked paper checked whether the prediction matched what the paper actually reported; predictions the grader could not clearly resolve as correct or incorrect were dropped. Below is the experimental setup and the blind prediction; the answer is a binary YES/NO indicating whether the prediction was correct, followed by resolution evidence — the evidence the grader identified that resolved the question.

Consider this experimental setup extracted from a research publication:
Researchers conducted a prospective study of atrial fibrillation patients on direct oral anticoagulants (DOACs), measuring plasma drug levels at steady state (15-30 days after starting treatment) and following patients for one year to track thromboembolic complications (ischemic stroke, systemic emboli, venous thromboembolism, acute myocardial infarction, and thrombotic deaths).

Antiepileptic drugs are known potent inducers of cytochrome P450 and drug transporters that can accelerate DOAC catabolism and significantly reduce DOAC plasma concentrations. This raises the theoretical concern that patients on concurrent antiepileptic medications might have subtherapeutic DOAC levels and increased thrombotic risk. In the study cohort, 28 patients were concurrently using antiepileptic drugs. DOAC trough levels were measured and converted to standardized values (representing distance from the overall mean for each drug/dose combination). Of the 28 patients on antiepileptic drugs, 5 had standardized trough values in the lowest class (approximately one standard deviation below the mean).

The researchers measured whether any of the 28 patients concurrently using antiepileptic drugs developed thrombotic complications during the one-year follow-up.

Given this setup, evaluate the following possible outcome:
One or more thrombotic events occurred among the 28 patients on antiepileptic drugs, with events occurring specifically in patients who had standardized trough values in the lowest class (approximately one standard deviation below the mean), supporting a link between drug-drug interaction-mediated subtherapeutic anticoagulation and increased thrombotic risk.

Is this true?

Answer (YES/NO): NO